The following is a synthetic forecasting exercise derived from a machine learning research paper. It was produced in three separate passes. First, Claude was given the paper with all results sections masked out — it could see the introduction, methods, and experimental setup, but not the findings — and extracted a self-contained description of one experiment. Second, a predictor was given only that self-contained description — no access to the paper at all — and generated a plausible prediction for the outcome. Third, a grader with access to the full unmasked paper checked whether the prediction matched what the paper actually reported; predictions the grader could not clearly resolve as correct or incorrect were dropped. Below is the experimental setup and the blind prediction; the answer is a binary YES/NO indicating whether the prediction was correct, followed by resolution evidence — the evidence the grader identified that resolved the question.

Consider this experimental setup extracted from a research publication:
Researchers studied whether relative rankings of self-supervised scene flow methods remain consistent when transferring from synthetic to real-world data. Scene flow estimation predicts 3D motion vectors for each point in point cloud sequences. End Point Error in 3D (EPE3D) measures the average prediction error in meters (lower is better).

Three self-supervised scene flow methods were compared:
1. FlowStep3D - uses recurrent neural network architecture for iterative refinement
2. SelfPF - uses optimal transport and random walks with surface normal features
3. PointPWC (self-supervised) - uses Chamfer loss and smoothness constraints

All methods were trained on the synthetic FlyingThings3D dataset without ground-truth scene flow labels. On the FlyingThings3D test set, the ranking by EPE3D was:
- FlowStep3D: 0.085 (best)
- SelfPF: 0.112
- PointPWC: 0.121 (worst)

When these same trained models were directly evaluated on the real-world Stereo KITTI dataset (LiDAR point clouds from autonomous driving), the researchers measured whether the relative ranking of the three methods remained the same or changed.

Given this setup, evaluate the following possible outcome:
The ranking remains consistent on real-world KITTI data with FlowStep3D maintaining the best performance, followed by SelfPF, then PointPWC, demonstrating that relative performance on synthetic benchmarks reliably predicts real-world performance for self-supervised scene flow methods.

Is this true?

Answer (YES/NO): YES